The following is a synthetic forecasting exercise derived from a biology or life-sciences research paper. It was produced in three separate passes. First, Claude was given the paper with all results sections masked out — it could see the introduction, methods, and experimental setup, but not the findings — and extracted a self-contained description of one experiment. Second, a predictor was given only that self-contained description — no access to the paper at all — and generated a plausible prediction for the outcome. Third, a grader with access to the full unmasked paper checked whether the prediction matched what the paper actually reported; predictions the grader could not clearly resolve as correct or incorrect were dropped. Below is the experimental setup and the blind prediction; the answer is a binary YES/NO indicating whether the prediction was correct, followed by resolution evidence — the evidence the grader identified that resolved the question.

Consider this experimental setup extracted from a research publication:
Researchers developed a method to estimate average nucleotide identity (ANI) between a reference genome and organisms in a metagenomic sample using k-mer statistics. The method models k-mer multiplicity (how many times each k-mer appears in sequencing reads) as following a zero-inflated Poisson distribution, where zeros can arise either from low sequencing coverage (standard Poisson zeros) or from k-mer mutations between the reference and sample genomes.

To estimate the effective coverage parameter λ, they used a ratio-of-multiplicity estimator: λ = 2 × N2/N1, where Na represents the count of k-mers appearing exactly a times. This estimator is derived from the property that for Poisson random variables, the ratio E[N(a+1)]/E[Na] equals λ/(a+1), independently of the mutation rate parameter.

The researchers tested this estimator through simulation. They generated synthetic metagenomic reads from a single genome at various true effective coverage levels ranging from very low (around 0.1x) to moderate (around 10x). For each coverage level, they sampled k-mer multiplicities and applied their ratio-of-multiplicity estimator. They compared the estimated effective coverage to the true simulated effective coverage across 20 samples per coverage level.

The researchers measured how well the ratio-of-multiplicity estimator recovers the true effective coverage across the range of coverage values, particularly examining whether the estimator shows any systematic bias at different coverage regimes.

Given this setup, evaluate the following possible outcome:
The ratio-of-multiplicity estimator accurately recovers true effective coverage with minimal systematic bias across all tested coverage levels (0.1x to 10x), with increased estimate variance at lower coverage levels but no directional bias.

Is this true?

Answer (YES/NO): NO